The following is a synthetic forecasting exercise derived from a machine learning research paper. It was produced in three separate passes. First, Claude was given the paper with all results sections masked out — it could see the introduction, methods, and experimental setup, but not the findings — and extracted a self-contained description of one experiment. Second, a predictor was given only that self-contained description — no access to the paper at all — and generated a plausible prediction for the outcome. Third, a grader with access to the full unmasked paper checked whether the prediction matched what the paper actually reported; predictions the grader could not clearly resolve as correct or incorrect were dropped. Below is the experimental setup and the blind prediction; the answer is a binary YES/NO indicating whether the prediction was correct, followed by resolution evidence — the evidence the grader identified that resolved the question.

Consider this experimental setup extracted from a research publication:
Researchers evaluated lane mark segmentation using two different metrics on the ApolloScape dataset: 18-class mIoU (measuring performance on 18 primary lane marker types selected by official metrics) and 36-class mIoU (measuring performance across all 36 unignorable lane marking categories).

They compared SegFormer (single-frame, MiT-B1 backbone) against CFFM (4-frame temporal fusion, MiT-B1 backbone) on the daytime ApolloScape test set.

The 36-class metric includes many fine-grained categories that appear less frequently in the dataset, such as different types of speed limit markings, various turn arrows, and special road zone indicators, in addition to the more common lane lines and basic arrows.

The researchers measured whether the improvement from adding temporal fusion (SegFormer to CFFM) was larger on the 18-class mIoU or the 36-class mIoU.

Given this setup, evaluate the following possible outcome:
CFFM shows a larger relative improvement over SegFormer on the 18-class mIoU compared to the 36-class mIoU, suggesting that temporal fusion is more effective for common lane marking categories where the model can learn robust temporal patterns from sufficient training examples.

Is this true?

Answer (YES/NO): NO